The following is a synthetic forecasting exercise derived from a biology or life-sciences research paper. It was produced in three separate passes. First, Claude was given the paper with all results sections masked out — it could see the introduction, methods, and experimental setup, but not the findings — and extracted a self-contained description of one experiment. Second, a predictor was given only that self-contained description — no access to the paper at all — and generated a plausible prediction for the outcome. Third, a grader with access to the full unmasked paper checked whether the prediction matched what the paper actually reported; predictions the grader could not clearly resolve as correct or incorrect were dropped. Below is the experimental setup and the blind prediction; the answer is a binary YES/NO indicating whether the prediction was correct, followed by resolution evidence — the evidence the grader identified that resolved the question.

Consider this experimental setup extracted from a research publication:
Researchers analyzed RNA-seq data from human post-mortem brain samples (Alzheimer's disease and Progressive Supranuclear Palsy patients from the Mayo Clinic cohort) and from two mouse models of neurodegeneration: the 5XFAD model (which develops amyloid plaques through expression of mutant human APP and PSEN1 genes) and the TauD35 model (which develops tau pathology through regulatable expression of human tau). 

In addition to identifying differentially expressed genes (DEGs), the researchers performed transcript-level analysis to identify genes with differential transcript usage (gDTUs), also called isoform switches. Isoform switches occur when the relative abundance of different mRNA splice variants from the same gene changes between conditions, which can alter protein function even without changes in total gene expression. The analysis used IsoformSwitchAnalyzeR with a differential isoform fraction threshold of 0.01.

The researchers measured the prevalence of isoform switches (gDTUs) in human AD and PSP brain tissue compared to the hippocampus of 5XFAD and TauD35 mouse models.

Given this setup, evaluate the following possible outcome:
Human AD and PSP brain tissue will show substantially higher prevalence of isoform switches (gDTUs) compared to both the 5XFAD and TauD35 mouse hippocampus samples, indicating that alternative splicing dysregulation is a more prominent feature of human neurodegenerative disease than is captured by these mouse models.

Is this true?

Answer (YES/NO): YES